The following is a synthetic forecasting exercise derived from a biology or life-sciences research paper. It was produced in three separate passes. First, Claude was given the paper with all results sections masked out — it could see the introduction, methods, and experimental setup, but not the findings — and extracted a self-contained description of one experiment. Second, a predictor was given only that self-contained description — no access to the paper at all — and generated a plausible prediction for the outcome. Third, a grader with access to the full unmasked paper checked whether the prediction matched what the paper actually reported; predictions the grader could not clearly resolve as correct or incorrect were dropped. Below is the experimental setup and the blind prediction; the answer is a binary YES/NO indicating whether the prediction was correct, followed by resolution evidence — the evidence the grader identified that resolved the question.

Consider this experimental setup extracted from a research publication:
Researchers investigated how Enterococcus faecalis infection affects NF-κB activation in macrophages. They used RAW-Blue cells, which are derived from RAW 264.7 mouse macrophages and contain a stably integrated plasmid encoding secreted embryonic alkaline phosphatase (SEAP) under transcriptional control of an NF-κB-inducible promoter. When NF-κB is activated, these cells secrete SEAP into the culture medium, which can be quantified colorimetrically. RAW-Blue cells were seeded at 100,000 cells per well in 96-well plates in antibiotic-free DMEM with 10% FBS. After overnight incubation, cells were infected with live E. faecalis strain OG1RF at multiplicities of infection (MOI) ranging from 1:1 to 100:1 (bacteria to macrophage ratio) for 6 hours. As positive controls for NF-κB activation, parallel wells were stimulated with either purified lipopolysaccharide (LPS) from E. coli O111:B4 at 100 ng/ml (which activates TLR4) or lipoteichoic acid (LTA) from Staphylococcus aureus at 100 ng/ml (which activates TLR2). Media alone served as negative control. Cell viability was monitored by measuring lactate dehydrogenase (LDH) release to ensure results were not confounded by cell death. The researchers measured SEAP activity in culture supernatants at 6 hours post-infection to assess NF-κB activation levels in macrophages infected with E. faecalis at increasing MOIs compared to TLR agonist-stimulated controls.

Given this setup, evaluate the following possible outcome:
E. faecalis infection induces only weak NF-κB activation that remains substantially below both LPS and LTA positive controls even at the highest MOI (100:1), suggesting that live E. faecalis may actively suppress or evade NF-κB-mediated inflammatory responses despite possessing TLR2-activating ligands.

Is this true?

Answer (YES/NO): NO